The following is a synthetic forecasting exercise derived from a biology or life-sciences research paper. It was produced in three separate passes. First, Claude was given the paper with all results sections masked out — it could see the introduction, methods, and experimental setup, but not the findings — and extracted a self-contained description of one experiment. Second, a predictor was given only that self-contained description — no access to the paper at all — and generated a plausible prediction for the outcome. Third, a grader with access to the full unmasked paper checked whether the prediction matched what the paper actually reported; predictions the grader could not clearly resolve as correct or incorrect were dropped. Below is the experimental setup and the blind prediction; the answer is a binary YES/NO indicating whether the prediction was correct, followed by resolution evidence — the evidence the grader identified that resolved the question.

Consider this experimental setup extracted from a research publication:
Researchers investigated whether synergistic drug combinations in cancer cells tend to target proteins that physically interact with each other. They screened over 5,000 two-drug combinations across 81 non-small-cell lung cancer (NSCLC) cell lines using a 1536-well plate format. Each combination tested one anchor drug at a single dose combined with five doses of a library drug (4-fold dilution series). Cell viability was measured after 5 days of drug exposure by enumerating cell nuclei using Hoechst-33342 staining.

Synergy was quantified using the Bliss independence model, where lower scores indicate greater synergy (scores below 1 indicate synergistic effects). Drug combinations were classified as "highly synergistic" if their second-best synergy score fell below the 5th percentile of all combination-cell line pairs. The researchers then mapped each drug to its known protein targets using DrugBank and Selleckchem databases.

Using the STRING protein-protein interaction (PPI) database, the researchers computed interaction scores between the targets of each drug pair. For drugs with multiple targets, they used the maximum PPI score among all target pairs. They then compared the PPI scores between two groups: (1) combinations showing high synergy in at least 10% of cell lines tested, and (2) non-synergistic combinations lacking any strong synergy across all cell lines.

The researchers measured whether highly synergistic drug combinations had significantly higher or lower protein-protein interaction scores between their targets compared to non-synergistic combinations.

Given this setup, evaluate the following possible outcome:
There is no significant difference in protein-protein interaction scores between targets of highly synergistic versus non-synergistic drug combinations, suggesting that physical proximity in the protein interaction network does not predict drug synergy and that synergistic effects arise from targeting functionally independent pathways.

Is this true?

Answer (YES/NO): NO